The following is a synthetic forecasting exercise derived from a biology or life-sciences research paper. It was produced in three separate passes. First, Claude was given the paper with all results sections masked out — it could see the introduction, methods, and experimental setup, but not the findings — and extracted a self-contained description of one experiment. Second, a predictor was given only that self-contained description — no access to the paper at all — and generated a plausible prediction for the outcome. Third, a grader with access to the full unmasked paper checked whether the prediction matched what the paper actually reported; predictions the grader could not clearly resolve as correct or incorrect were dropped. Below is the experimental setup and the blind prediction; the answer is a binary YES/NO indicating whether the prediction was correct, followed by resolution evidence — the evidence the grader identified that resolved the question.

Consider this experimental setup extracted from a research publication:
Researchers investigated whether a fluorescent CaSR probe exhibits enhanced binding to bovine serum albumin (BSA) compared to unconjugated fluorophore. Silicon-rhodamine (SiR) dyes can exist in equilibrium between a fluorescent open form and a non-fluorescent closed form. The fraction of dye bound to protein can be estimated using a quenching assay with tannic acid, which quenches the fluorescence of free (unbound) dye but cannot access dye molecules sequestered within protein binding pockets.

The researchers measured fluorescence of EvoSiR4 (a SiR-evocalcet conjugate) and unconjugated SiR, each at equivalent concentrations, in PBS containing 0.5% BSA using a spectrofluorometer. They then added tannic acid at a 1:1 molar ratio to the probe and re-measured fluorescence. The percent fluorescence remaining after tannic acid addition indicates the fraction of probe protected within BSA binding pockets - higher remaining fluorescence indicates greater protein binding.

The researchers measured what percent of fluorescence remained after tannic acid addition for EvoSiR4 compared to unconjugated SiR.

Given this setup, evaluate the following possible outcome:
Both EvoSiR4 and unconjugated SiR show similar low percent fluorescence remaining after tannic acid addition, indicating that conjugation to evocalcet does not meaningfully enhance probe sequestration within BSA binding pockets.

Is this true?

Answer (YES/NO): NO